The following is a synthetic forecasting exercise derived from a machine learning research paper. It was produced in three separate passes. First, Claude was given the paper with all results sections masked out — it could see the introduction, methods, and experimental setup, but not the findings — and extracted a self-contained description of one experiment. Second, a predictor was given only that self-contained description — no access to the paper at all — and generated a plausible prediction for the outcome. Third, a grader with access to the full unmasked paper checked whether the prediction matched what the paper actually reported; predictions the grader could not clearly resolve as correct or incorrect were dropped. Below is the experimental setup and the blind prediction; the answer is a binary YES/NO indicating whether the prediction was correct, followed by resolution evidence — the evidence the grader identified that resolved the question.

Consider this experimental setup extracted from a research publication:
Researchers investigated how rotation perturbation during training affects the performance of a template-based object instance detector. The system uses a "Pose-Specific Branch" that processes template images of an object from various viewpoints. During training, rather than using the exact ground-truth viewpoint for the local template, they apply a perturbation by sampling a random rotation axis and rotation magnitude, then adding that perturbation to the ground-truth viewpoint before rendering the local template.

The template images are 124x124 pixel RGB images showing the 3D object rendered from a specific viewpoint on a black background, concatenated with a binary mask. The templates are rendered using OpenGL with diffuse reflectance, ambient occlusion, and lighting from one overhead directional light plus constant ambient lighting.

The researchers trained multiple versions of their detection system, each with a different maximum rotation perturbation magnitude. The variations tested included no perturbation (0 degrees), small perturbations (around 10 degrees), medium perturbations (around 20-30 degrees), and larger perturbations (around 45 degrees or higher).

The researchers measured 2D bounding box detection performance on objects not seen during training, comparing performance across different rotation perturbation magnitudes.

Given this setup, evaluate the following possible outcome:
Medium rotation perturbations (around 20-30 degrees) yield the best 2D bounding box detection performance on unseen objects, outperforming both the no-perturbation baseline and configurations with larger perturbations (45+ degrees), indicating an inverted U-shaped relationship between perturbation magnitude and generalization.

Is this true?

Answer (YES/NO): YES